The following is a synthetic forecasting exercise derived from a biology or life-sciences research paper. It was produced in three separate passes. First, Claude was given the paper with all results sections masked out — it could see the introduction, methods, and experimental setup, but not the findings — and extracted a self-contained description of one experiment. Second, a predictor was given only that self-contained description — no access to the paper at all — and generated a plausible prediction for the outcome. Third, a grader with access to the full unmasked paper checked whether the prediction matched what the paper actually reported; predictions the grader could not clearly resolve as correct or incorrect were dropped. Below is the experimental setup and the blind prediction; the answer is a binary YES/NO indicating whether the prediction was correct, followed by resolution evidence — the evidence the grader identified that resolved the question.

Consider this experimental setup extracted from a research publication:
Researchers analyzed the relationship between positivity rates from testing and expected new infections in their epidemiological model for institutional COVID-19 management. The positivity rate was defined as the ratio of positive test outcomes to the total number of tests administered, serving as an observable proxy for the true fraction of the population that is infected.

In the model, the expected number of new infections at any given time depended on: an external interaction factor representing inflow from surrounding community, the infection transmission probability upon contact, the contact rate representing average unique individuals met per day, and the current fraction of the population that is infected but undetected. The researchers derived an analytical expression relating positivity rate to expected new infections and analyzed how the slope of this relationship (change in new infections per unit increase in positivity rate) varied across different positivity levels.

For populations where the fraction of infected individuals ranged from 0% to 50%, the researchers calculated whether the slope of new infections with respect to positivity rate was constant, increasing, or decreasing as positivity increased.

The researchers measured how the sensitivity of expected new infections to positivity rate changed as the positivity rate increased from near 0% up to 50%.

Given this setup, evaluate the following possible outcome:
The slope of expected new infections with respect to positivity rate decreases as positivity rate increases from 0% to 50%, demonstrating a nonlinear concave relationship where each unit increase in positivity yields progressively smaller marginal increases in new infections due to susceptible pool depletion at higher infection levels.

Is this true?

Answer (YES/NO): NO